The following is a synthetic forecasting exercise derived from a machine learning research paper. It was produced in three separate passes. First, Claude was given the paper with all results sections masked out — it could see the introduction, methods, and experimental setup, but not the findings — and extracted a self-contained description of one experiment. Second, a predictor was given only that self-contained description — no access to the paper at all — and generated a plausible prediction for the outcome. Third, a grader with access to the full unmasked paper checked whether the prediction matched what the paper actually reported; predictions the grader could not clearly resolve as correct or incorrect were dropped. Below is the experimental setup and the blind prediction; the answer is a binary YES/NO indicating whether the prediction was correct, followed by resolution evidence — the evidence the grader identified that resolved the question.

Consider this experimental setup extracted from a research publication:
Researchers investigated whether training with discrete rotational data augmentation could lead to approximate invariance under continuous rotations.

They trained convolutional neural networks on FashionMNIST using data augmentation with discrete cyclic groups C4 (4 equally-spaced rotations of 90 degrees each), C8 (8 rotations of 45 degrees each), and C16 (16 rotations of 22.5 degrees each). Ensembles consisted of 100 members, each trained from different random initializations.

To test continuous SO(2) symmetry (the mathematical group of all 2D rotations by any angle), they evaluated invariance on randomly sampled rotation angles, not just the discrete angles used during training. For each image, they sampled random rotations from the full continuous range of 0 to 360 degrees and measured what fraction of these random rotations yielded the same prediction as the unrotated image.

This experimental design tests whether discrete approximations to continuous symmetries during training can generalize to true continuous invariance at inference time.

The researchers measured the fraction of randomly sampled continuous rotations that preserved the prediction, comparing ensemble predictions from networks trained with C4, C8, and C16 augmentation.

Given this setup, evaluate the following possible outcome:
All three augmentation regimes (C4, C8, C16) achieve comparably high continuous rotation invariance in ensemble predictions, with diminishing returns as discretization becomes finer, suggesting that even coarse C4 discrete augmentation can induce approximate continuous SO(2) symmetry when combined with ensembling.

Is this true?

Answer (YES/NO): NO